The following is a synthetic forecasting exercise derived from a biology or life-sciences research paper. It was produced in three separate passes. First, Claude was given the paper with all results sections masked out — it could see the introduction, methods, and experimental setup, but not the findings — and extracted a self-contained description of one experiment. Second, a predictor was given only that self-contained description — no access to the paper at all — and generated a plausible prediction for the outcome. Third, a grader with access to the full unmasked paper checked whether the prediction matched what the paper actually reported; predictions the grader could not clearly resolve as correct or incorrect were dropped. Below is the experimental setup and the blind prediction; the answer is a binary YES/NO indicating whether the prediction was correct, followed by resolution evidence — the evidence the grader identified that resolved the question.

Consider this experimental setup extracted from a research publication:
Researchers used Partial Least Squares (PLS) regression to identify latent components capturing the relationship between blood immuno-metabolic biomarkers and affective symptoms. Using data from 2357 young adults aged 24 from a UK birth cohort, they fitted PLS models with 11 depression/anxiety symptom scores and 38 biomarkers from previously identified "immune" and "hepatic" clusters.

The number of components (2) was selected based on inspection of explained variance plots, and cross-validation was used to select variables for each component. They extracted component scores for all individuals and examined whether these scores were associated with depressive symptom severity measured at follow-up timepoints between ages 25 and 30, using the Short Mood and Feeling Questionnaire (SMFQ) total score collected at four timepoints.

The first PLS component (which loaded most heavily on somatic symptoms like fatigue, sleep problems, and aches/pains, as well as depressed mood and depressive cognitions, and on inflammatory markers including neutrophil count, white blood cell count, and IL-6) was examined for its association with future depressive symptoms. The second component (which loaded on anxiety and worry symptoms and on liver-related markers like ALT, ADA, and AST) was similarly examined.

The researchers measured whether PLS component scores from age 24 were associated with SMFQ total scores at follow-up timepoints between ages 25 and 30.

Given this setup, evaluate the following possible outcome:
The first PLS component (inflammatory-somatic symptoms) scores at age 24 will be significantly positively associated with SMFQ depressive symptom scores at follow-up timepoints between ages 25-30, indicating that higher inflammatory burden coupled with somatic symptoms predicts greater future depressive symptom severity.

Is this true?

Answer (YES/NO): YES